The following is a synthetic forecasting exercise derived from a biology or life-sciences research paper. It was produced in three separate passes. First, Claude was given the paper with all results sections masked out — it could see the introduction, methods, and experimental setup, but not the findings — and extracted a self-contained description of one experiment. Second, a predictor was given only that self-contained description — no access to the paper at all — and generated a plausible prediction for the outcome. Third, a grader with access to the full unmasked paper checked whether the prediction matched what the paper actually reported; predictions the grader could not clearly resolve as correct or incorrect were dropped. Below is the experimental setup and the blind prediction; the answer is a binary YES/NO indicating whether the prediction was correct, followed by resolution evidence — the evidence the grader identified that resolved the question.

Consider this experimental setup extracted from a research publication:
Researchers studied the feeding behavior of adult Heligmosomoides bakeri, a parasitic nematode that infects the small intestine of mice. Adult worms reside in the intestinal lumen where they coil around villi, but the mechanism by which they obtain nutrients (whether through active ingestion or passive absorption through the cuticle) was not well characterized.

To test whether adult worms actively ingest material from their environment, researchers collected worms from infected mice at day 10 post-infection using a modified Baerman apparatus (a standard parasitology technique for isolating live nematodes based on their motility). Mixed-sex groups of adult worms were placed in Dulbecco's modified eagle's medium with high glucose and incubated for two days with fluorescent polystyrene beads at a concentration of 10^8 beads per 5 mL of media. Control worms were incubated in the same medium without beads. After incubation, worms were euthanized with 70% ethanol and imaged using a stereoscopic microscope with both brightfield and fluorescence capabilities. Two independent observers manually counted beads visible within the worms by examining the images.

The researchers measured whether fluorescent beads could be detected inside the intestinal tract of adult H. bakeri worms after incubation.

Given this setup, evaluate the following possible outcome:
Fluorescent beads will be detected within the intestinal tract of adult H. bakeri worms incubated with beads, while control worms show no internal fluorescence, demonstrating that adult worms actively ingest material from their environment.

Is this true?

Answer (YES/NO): YES